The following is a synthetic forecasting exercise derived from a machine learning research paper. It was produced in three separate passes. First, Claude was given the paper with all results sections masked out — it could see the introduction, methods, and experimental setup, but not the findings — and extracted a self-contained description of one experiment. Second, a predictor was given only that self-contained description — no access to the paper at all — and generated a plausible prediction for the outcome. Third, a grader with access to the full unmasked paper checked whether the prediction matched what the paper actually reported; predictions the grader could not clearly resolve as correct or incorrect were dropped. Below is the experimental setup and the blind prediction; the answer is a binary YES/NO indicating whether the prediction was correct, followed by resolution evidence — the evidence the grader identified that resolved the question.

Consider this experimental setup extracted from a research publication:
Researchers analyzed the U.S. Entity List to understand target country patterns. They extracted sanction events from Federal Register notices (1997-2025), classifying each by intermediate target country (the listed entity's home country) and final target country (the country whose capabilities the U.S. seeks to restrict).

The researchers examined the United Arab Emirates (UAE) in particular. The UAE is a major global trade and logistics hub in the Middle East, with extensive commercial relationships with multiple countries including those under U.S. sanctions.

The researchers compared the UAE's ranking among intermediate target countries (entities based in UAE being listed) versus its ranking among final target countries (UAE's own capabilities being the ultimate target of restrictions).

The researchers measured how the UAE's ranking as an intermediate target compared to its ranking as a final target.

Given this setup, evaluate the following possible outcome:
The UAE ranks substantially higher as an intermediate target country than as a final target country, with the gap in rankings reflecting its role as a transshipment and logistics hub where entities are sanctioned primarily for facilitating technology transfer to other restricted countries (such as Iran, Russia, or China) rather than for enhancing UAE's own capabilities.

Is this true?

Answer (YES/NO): YES